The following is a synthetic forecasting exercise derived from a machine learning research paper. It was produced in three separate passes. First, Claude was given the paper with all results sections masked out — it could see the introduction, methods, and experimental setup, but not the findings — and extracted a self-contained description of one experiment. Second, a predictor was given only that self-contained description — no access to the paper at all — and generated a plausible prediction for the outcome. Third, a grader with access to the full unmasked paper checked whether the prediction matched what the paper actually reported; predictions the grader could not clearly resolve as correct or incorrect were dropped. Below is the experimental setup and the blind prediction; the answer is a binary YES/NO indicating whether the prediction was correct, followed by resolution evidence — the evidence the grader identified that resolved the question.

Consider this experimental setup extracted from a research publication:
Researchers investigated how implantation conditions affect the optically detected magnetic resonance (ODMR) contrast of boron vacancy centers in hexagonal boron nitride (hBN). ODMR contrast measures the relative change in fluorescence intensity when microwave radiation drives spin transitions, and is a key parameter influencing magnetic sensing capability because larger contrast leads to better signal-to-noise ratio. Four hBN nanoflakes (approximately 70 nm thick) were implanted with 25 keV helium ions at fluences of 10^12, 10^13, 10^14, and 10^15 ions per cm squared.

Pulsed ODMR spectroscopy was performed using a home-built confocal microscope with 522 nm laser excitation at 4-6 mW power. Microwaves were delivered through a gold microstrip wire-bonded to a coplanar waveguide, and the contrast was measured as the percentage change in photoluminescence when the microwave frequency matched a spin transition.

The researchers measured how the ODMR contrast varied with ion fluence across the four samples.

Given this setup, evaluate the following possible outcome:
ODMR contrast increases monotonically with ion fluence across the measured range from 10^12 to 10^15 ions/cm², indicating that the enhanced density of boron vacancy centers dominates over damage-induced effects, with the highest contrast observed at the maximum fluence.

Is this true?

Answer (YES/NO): NO